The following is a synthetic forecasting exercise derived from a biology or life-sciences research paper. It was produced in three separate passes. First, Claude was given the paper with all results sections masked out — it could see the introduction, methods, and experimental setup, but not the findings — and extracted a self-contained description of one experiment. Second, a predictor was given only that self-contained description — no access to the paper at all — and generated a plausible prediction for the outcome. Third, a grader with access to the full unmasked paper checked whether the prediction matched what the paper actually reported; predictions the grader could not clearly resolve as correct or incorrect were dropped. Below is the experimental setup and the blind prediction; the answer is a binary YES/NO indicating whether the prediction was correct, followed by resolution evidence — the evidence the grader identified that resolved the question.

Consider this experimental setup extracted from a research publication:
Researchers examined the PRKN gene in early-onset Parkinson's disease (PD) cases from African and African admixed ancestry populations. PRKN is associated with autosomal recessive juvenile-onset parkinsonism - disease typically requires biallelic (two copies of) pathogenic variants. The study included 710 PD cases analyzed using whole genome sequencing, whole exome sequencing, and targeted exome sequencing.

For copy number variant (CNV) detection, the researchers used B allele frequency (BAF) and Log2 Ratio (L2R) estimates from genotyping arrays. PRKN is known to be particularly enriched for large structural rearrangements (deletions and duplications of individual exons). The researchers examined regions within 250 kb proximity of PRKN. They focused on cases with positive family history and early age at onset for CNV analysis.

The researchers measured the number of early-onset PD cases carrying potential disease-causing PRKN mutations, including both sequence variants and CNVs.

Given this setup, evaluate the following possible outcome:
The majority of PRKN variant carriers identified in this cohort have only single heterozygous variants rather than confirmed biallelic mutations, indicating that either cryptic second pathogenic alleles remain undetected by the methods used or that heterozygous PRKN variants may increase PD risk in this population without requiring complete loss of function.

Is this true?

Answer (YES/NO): NO